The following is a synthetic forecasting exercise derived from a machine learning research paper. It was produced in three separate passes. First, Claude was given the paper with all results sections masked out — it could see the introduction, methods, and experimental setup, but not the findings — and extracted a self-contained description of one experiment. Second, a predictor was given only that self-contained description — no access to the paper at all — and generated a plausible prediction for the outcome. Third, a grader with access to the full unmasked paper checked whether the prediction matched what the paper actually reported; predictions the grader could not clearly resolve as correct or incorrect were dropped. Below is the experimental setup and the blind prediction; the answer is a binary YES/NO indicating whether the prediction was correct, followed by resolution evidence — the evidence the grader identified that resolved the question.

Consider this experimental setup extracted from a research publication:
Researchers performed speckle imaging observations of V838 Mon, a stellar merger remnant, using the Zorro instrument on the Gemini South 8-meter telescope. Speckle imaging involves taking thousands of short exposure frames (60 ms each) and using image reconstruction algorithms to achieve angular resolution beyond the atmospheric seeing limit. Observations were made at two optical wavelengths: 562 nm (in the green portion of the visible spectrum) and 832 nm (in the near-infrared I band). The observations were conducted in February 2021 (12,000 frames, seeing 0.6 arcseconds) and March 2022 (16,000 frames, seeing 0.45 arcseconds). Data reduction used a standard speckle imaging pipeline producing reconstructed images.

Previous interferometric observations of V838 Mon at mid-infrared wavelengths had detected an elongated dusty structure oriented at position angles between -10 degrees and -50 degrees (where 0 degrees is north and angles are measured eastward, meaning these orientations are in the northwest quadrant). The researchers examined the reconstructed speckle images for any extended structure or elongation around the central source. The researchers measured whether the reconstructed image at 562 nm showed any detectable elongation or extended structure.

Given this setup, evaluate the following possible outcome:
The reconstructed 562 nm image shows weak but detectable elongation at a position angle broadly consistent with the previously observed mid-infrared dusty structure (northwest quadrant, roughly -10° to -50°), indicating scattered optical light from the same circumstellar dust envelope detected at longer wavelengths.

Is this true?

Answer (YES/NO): YES